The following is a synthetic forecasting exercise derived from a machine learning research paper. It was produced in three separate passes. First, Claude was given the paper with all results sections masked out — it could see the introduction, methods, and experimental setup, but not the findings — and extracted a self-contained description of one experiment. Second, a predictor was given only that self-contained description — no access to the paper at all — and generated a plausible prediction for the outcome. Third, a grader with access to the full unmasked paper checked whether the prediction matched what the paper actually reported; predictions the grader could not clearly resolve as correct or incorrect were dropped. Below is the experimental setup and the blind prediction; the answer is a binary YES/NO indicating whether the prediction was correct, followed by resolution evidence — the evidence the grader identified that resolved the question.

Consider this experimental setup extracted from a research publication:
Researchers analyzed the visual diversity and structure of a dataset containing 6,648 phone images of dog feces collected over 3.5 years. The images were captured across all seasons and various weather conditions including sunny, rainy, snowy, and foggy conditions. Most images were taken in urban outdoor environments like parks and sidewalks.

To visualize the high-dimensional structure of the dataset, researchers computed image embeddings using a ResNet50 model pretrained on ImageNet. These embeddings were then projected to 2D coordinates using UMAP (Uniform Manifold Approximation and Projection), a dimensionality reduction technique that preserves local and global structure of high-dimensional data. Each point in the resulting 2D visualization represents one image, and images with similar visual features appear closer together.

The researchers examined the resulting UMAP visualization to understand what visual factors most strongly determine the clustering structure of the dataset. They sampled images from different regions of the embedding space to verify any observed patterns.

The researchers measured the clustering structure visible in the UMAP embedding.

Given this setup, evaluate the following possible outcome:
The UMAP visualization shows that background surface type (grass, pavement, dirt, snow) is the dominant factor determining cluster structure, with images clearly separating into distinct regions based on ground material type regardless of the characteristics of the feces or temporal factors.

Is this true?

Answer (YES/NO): NO